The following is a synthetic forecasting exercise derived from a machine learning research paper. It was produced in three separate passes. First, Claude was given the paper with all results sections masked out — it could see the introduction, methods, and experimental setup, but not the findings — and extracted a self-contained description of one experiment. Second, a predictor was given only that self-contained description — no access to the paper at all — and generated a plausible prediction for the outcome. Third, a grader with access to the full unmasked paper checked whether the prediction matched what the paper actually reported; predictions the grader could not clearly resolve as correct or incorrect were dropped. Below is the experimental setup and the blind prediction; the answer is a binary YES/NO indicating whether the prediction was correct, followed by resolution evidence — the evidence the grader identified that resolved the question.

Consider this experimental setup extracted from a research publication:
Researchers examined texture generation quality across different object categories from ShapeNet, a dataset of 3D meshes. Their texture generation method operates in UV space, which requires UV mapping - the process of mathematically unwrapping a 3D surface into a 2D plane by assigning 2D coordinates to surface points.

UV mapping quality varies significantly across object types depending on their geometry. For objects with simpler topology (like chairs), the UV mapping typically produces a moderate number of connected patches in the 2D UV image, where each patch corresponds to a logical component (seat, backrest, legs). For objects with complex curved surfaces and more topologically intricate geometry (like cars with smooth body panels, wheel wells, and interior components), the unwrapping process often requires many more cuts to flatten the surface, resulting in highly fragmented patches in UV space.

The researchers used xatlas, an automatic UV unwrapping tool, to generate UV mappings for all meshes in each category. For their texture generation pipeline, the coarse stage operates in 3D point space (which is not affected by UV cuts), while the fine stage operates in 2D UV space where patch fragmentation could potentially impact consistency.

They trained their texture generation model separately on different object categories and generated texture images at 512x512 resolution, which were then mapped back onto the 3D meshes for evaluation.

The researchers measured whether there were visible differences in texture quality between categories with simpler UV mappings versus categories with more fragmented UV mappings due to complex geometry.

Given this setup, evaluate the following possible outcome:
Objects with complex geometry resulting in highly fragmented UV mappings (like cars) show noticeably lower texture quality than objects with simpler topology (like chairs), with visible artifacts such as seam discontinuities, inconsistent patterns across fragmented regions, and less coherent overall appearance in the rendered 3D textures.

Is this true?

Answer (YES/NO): YES